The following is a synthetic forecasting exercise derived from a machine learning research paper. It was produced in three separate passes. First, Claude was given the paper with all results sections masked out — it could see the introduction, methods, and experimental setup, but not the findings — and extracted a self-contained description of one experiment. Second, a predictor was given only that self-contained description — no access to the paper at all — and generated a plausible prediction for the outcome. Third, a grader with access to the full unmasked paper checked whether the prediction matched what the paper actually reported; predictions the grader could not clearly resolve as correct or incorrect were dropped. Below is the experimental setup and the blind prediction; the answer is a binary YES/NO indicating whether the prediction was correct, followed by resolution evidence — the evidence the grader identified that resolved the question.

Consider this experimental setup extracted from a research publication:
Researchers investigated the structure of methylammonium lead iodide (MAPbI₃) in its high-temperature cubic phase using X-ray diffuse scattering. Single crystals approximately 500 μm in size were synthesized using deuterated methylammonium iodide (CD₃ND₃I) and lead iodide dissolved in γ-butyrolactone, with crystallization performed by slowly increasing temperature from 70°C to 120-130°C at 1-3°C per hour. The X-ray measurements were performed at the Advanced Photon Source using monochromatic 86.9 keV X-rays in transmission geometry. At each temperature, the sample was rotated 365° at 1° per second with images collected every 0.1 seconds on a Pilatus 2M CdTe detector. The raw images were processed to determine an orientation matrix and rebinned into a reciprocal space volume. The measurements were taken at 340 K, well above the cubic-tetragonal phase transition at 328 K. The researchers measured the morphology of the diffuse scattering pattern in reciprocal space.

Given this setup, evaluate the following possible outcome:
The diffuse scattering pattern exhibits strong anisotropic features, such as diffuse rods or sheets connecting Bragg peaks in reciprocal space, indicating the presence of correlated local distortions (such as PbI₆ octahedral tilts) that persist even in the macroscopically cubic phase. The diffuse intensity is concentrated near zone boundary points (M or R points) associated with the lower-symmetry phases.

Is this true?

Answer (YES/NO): YES